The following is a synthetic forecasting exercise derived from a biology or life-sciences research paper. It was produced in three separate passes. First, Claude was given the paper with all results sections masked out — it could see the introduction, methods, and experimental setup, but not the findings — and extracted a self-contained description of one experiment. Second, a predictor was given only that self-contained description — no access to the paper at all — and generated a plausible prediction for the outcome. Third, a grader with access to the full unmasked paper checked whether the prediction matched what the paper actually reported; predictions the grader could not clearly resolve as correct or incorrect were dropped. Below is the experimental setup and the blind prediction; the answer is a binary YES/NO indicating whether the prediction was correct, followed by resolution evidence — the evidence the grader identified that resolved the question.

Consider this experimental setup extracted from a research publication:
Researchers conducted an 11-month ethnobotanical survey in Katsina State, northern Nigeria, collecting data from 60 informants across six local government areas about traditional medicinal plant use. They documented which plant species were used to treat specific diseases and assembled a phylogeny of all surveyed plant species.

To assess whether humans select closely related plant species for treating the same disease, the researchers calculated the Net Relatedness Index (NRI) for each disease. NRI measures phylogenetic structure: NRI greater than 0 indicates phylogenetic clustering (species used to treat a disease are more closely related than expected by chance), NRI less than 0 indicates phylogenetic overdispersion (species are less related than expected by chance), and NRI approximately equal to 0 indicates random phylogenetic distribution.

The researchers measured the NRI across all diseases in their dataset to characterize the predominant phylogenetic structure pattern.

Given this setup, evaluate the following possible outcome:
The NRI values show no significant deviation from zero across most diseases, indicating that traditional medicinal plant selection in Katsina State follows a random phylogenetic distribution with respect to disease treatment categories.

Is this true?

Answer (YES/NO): YES